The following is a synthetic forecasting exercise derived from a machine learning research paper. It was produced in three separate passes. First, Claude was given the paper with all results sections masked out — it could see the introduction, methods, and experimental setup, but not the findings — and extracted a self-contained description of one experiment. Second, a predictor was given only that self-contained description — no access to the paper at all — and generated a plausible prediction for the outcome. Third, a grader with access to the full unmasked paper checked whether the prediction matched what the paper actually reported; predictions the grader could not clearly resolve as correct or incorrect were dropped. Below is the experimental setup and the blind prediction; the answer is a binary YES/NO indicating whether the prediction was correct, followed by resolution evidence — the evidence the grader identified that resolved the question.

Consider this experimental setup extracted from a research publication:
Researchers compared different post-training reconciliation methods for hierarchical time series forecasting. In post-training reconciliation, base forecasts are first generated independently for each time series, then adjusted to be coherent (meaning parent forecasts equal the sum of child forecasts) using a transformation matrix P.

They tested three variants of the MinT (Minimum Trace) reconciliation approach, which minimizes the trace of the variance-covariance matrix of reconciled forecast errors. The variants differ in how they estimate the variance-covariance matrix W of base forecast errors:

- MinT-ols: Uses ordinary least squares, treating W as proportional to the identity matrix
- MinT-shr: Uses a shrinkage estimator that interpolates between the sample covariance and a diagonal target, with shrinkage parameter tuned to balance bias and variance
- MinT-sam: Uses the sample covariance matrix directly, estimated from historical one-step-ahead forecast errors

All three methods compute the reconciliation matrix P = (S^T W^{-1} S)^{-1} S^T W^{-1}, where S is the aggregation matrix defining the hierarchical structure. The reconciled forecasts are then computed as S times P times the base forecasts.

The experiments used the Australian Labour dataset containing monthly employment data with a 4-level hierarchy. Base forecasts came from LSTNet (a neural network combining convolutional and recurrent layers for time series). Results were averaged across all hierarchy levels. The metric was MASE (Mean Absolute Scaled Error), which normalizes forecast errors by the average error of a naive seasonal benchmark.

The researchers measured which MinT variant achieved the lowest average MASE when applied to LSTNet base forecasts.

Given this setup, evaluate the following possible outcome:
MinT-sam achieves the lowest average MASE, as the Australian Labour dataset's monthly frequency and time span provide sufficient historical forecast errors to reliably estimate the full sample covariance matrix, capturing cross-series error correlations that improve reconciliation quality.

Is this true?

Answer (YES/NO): NO